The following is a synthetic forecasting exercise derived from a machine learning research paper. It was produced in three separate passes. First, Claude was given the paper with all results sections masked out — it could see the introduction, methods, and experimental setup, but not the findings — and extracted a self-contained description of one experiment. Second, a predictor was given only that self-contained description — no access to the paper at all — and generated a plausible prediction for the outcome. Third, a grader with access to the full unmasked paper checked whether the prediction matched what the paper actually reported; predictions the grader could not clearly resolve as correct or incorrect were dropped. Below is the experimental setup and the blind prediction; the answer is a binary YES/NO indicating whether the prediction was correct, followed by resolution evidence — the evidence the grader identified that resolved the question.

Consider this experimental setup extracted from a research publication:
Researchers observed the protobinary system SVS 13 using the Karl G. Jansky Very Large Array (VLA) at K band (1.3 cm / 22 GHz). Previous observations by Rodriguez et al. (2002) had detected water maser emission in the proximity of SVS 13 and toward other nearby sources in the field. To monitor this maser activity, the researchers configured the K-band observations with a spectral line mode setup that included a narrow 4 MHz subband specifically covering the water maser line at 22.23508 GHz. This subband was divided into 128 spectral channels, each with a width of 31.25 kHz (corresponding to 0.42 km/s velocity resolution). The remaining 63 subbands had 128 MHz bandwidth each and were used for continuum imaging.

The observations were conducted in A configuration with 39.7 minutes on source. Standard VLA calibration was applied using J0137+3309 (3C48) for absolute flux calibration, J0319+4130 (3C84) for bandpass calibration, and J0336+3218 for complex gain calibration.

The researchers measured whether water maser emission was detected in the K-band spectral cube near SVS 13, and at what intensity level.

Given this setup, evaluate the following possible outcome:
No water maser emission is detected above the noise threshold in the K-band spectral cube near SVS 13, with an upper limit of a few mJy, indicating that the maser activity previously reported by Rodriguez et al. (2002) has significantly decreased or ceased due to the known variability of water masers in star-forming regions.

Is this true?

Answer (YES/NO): NO